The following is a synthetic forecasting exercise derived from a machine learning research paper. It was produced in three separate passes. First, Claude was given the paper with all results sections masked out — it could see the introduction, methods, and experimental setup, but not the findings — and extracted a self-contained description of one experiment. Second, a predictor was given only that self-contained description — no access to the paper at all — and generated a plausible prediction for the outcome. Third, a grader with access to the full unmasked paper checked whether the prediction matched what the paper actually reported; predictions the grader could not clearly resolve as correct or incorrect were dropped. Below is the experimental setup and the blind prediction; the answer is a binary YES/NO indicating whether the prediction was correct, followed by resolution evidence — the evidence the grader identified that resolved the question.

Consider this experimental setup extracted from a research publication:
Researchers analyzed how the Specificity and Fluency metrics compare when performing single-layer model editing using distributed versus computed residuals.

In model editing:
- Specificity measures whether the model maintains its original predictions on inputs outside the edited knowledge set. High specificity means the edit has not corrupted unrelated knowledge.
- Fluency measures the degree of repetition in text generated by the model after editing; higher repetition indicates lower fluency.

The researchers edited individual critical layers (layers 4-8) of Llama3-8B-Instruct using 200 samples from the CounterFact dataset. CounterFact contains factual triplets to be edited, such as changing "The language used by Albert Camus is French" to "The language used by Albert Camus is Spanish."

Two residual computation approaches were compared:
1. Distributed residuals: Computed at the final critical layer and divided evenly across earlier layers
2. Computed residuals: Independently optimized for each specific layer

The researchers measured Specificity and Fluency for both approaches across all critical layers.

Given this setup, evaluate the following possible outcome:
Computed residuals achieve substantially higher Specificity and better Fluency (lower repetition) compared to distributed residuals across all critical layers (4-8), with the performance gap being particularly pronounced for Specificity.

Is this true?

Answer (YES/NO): NO